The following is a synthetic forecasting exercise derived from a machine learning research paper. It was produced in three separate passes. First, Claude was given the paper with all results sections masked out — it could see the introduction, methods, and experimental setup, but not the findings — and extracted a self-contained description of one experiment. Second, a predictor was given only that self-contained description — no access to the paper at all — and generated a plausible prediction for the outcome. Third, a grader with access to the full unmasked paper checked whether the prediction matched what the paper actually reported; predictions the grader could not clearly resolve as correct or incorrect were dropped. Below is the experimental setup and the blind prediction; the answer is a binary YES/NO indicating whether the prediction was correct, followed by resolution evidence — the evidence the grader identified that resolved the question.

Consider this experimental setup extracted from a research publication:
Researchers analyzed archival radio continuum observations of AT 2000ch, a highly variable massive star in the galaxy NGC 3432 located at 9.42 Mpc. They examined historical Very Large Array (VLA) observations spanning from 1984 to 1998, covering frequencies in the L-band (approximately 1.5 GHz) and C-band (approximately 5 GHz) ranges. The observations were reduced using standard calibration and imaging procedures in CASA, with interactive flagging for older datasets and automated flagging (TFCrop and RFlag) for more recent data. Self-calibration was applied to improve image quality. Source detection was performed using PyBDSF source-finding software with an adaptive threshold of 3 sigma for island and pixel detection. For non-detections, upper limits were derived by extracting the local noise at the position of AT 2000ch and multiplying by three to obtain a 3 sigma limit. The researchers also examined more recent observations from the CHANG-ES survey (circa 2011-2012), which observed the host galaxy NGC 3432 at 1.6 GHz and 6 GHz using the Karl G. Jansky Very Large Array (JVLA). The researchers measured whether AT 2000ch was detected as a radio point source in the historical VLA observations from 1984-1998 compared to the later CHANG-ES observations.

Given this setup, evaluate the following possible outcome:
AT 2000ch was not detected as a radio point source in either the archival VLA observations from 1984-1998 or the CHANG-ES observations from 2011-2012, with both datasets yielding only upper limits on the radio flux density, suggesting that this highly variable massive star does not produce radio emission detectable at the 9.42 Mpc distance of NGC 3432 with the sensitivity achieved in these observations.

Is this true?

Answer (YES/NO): NO